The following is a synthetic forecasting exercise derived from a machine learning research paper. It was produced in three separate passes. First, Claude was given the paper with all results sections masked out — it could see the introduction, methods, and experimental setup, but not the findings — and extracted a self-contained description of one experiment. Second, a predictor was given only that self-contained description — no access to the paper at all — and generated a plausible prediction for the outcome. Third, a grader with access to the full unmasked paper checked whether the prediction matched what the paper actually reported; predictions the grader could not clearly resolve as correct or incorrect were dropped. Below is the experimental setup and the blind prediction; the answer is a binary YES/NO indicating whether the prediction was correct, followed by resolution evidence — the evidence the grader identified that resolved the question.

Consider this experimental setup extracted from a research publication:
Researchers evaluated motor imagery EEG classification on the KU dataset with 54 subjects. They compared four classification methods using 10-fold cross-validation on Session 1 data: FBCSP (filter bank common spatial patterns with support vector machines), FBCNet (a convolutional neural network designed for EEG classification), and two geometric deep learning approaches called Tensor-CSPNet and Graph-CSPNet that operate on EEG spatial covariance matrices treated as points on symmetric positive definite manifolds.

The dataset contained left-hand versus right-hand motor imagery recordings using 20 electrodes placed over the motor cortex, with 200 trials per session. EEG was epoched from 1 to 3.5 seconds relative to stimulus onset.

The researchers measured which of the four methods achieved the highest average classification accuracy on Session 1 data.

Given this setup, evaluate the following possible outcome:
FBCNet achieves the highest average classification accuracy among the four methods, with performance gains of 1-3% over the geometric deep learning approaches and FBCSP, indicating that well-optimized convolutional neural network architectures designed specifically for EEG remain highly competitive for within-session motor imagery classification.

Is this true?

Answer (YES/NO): NO